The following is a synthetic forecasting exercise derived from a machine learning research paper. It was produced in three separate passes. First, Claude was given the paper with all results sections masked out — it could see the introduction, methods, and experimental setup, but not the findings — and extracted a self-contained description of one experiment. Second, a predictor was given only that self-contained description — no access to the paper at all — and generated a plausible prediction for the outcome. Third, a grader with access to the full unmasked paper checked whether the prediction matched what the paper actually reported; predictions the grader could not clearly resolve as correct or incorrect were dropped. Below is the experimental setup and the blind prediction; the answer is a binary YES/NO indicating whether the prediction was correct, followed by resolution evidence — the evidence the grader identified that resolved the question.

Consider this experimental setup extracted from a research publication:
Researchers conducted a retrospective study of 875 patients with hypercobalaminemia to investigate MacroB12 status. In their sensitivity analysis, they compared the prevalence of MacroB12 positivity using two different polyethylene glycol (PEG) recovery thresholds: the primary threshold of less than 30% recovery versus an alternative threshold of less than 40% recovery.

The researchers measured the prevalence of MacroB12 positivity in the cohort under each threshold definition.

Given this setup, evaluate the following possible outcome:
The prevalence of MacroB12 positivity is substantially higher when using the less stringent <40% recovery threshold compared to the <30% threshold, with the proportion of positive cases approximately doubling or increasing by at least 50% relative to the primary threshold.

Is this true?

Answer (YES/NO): YES